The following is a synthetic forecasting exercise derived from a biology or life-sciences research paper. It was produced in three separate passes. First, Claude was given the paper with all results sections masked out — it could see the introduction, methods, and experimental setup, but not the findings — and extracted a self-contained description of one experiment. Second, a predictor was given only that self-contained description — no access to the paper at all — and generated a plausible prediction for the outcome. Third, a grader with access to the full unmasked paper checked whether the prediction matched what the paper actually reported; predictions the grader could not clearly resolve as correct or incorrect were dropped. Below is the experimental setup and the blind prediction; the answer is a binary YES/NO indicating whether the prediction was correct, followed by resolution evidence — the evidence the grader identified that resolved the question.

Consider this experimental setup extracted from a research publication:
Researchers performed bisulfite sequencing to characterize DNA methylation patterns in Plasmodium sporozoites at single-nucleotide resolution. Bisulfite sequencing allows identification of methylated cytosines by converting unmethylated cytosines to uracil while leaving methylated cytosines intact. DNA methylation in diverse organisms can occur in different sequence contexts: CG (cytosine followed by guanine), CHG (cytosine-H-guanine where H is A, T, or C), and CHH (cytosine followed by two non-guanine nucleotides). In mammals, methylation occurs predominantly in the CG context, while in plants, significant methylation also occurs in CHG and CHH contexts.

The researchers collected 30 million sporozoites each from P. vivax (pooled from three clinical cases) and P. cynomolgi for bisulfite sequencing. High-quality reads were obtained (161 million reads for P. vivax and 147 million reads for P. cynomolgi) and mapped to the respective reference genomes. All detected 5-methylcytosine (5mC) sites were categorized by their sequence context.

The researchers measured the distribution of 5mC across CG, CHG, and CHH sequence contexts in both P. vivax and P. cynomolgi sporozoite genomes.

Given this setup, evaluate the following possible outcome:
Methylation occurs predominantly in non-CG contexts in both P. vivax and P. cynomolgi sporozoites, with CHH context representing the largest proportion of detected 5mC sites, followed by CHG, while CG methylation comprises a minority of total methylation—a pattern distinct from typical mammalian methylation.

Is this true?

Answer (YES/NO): NO